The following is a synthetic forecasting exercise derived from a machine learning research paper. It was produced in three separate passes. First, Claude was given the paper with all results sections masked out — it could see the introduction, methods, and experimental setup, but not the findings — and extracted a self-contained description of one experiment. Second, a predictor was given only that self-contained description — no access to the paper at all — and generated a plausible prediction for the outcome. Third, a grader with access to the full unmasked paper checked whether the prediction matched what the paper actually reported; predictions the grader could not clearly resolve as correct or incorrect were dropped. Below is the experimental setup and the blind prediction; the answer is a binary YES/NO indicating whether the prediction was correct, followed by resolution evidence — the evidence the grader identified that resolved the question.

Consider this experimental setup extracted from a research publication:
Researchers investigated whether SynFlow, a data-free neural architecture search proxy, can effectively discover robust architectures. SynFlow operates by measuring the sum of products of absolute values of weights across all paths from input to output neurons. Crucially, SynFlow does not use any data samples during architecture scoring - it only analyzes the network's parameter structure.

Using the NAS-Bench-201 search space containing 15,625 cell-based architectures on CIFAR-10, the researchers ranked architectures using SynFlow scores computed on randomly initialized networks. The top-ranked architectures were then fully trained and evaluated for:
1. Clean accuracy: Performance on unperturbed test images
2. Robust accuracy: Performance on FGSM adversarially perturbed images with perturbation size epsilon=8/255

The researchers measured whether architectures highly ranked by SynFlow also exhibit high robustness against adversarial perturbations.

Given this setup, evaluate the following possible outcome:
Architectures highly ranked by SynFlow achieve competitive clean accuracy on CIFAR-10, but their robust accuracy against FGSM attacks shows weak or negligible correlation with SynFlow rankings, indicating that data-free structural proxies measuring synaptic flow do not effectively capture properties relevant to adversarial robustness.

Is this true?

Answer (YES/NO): NO